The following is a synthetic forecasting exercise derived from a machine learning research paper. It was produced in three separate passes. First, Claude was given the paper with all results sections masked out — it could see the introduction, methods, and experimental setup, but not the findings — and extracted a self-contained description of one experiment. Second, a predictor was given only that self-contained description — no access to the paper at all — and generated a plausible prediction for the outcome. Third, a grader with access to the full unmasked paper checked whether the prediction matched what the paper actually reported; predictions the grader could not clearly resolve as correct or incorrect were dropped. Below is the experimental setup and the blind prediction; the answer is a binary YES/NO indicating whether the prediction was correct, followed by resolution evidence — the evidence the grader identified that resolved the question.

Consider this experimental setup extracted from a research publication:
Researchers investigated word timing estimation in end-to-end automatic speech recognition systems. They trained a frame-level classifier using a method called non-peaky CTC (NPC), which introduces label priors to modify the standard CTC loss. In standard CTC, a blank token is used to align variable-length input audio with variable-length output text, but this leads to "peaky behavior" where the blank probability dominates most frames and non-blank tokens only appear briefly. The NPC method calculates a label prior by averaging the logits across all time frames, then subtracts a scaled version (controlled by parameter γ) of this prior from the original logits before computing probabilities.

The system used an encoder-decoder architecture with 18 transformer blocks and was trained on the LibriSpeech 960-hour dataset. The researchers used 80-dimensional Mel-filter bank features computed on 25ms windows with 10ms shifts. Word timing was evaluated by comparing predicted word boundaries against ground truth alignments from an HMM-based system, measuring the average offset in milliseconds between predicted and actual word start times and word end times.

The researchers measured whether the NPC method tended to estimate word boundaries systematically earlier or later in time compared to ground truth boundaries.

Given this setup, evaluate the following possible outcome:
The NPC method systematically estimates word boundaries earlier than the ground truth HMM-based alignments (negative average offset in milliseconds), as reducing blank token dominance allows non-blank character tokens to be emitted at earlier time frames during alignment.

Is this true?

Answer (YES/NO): YES